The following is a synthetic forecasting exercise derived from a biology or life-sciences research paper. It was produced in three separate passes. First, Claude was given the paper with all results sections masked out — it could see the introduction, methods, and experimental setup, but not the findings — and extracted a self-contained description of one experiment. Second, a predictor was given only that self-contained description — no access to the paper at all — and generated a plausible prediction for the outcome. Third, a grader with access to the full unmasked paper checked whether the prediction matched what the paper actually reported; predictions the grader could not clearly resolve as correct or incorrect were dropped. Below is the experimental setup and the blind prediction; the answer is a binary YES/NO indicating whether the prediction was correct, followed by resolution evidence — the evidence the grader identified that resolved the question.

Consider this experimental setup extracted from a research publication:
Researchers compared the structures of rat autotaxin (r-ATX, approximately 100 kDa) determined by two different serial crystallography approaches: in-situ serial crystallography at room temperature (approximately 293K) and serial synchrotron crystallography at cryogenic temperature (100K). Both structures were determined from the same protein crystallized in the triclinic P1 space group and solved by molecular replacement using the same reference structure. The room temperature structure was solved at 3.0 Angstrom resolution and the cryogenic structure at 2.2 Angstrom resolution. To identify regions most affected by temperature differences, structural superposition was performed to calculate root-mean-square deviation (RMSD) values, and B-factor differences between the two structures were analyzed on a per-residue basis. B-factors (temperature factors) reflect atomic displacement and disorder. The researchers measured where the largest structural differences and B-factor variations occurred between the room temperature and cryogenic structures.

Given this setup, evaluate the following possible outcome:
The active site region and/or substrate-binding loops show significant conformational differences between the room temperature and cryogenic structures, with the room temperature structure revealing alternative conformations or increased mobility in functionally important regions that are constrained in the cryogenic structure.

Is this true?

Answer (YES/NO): NO